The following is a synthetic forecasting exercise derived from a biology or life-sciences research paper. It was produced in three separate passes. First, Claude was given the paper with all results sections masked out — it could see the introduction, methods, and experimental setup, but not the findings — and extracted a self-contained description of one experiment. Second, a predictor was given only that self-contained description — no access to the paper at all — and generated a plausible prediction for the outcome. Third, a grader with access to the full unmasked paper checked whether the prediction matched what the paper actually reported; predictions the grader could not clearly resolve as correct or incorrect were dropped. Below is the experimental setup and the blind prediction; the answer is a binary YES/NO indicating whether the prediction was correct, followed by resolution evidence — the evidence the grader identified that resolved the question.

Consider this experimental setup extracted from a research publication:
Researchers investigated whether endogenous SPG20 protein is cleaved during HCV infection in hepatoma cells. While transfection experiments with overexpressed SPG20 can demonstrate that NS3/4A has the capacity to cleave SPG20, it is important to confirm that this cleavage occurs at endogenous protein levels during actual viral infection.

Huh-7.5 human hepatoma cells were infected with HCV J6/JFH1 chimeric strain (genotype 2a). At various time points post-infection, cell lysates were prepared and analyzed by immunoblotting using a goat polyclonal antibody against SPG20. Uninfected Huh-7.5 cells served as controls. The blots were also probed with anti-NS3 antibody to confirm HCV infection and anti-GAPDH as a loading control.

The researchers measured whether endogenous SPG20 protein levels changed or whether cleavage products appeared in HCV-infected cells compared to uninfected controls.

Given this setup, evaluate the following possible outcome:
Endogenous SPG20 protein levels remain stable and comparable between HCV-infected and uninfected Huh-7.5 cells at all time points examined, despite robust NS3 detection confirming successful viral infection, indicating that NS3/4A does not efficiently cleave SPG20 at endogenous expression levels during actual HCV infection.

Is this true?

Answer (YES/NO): NO